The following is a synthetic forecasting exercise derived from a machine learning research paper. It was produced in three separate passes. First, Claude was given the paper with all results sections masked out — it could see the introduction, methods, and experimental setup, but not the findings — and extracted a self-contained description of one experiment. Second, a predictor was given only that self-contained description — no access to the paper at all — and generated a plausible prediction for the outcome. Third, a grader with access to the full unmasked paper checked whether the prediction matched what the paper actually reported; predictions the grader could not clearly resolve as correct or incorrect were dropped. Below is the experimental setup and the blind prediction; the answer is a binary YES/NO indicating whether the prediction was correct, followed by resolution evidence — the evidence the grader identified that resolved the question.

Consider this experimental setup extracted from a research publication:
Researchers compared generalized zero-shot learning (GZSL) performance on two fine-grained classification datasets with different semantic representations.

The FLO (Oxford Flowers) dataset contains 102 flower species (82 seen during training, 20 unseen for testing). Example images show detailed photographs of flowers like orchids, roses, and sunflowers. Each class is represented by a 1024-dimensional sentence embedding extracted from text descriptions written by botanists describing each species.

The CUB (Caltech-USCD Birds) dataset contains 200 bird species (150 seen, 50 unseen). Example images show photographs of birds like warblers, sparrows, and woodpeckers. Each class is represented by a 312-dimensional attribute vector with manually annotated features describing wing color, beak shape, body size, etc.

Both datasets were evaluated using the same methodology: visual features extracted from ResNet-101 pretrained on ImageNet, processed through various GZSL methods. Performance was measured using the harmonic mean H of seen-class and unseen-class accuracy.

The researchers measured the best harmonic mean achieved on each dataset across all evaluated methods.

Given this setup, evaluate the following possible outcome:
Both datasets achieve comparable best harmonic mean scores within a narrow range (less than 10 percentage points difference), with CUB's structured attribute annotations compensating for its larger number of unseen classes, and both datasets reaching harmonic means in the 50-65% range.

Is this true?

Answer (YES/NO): NO